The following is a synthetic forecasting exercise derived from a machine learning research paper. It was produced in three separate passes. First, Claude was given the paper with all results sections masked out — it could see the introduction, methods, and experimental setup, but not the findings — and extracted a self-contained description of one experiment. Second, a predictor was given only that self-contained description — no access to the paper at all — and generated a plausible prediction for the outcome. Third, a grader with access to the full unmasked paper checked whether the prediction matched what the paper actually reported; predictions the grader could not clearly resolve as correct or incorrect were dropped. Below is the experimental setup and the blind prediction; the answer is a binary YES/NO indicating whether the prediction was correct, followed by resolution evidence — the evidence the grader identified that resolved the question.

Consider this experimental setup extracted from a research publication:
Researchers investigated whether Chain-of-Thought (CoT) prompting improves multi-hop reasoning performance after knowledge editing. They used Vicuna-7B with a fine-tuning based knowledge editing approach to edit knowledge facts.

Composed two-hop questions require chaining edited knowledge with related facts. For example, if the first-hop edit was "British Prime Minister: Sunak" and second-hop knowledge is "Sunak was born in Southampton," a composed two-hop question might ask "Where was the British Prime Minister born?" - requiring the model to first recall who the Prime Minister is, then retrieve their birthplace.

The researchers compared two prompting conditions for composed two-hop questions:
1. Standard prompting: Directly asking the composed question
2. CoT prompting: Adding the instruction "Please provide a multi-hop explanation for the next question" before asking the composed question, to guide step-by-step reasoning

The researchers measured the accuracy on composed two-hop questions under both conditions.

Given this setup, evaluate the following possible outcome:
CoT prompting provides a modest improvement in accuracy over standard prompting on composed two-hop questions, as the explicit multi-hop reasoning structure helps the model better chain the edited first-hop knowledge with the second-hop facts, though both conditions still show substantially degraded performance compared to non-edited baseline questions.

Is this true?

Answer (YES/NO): YES